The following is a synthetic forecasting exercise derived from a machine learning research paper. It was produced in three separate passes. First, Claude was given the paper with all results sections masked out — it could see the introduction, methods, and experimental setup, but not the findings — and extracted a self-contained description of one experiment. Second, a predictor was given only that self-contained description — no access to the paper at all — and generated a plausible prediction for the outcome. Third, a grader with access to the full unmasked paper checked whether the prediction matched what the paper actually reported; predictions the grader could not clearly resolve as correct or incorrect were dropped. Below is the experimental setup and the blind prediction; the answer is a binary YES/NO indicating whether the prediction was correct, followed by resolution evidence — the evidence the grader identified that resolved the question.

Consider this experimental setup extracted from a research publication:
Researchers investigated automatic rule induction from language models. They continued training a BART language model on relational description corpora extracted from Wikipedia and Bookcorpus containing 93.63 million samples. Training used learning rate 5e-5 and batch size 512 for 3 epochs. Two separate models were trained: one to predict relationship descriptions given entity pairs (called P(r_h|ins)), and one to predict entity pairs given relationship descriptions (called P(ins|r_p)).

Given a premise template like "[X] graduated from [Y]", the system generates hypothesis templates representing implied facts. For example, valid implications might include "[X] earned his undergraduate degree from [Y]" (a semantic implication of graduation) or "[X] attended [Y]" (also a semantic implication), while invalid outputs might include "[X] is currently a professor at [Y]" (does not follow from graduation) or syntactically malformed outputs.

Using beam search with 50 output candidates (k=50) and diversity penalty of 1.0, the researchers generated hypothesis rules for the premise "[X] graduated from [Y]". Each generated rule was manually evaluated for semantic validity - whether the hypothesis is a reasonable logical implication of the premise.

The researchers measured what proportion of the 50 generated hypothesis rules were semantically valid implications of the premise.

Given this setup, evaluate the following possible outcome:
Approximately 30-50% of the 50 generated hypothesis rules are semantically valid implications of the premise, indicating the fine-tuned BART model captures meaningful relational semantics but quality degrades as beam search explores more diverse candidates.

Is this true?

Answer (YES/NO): NO